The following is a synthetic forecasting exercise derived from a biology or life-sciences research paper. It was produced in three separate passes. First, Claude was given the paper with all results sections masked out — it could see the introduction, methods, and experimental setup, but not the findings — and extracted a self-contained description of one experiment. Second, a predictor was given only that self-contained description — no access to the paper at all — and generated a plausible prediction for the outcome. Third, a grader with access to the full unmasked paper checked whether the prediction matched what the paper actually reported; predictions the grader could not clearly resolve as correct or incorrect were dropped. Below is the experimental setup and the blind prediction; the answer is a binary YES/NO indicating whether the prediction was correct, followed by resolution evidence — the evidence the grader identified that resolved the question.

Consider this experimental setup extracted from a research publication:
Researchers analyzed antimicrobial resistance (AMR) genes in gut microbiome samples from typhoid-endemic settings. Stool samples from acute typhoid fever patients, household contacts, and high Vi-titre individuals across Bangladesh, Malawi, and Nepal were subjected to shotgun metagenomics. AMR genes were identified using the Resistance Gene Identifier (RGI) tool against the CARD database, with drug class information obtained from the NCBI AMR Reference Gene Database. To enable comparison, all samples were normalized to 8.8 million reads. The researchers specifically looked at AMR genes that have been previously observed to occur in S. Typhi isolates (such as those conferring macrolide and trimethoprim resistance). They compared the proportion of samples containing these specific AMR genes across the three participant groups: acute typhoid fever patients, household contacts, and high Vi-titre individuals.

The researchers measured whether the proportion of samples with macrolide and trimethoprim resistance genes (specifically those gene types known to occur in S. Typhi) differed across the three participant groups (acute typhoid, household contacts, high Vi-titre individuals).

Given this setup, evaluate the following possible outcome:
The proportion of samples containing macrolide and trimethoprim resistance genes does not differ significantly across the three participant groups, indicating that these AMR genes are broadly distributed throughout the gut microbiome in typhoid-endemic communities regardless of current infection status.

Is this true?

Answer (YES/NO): NO